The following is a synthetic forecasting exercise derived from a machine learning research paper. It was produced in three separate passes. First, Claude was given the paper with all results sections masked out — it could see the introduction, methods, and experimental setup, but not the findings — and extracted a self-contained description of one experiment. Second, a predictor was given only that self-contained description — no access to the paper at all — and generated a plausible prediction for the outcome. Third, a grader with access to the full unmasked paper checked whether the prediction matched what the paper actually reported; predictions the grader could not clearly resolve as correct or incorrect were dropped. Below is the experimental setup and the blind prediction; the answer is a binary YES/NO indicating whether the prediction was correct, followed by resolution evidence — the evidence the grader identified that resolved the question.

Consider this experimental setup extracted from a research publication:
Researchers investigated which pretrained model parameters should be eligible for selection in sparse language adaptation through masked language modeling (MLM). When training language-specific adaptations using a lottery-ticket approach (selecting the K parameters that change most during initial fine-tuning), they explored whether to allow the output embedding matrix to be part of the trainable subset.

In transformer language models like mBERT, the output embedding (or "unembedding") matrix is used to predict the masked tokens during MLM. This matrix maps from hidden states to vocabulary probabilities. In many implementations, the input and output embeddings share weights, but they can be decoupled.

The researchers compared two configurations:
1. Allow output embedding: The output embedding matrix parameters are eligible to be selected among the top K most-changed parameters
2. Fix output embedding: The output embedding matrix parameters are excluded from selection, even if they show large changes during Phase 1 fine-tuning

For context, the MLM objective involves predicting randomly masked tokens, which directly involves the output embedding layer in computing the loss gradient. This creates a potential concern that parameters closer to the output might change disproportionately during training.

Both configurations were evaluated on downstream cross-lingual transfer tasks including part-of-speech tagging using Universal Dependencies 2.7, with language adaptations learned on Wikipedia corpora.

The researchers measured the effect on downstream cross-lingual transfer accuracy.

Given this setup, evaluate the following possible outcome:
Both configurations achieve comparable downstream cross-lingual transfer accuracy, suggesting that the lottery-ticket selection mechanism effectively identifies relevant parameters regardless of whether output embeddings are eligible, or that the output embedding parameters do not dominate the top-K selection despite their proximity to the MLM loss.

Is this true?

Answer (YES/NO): NO